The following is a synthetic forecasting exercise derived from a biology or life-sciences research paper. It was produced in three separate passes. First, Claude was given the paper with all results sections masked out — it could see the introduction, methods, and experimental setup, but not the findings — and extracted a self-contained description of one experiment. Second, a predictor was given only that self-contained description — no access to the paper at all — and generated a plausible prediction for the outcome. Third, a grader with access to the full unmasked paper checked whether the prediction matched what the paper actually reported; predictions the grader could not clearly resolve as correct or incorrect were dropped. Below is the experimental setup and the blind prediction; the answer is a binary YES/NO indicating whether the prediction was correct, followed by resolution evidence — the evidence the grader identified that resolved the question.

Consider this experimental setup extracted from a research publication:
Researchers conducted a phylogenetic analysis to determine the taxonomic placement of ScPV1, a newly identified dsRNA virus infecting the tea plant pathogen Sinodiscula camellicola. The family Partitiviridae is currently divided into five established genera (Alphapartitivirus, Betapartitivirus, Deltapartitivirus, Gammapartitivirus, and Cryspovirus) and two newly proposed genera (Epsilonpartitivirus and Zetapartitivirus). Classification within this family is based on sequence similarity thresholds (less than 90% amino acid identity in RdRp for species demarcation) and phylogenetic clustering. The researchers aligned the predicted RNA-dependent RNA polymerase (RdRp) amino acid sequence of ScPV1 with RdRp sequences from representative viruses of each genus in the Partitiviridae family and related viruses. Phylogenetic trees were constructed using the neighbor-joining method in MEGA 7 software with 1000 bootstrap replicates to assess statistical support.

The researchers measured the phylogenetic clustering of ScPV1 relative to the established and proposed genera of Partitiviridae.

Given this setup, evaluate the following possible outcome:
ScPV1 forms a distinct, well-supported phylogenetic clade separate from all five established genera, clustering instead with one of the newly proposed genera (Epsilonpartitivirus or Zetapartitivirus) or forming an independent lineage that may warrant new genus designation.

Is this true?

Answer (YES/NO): YES